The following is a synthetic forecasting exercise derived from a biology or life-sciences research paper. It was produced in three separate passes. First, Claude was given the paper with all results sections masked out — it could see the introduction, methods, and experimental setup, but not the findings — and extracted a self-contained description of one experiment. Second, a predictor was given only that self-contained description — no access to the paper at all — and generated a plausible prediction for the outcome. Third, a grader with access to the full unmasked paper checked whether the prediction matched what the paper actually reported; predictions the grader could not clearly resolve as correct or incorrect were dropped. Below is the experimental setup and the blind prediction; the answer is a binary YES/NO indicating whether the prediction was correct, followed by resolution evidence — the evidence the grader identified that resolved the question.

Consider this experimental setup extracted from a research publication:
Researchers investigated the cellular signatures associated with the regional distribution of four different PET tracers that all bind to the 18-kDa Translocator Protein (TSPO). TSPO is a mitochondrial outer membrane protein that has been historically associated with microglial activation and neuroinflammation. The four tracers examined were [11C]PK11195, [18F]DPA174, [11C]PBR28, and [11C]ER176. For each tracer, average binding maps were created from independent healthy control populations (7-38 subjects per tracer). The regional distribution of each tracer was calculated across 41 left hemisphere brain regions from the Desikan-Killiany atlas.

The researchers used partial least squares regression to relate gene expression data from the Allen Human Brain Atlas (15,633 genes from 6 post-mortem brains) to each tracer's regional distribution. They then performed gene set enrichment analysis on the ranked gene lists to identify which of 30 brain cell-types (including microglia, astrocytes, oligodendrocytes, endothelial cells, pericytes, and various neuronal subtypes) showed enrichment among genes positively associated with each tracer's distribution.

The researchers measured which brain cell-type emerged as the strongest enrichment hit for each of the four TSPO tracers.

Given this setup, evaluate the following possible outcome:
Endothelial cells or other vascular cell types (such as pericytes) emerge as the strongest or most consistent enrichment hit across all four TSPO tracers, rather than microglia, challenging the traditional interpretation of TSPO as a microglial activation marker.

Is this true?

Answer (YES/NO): YES